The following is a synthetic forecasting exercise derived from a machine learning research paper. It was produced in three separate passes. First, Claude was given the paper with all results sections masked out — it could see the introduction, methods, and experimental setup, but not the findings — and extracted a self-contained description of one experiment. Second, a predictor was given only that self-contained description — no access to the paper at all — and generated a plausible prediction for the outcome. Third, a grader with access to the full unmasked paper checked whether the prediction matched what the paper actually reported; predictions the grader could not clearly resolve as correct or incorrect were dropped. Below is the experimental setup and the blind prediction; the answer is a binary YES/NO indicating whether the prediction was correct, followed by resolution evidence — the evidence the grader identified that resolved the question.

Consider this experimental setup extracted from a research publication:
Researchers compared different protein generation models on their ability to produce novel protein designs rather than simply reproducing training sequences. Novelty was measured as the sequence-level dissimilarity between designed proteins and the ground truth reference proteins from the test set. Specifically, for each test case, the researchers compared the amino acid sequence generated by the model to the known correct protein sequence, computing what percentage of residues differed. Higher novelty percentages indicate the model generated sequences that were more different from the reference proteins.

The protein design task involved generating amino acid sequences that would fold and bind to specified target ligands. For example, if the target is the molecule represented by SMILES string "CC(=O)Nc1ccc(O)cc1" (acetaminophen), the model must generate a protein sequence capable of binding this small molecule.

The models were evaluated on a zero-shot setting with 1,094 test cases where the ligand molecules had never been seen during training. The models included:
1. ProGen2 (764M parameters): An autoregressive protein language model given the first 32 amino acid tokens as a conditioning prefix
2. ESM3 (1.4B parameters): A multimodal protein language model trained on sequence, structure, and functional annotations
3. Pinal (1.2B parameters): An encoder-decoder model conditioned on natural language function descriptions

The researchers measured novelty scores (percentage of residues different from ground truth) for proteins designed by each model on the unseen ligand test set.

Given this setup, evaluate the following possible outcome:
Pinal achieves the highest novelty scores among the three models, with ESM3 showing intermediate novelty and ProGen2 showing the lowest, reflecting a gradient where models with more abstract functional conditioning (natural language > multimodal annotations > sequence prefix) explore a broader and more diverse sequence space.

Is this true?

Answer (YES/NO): NO